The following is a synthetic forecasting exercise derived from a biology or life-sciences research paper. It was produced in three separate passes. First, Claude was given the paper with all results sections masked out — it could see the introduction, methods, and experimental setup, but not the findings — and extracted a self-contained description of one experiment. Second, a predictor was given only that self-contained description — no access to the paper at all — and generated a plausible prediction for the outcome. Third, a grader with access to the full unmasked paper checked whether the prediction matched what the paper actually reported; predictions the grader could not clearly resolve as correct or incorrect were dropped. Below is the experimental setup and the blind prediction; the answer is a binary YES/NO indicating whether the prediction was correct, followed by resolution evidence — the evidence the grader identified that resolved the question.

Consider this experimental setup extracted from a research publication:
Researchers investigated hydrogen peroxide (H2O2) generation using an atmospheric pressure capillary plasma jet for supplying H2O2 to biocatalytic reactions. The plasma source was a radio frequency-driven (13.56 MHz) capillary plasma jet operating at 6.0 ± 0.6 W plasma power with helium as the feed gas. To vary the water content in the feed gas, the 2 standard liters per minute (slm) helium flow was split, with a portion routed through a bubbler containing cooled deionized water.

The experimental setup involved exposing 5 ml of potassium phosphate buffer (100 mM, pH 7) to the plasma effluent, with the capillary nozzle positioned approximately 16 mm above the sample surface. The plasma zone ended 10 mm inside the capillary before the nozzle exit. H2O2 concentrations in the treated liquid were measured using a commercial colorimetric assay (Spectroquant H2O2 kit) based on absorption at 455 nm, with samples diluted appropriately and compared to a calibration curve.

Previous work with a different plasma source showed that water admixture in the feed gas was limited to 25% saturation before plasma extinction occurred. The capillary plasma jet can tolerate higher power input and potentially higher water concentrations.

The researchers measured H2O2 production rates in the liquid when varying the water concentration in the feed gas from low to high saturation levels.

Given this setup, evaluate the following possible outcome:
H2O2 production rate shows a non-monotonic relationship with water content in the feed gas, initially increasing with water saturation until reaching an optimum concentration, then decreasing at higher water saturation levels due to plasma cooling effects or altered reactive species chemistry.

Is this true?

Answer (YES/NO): NO